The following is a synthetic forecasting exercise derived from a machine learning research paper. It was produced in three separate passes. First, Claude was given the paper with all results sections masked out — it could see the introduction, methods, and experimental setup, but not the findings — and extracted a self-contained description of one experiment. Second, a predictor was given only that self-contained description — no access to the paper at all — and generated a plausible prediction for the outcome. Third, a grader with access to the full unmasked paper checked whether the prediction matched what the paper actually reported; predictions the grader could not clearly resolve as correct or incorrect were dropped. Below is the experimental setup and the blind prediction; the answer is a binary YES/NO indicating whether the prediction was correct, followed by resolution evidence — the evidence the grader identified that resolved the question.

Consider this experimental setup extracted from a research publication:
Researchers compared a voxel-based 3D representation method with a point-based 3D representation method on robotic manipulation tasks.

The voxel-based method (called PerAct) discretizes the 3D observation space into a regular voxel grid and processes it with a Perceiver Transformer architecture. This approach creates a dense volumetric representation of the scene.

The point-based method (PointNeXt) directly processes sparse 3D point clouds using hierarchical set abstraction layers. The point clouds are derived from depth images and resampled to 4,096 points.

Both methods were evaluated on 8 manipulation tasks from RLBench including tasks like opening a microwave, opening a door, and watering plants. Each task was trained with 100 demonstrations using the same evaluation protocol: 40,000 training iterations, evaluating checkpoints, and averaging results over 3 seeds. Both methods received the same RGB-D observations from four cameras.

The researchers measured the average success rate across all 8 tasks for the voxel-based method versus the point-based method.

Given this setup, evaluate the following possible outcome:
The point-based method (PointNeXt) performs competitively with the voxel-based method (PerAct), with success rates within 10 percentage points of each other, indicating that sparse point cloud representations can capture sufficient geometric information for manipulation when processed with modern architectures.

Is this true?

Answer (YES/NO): YES